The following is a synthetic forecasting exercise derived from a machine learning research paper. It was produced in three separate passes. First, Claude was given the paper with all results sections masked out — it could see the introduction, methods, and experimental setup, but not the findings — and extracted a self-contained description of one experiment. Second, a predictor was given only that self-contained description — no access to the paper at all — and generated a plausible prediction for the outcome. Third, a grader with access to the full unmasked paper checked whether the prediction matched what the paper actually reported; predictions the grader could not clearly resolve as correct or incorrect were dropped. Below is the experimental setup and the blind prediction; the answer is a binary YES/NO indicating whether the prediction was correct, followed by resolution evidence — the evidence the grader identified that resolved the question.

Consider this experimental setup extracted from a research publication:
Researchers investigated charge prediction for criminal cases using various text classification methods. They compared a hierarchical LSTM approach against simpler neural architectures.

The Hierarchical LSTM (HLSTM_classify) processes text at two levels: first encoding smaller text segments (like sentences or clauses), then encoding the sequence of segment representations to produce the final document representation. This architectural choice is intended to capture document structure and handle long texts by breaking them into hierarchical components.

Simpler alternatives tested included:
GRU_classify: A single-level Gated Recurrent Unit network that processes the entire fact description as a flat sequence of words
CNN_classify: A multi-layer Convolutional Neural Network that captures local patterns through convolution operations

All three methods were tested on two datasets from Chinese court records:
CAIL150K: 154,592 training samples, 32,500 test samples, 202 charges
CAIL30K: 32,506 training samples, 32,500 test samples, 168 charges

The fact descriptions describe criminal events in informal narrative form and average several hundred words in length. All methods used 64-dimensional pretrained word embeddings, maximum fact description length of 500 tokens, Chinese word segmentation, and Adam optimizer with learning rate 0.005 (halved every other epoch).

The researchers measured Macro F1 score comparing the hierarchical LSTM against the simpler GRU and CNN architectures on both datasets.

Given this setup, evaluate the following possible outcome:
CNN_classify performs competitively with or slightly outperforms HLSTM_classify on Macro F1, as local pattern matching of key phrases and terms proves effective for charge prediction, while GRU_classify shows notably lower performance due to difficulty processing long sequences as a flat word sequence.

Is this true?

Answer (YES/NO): NO